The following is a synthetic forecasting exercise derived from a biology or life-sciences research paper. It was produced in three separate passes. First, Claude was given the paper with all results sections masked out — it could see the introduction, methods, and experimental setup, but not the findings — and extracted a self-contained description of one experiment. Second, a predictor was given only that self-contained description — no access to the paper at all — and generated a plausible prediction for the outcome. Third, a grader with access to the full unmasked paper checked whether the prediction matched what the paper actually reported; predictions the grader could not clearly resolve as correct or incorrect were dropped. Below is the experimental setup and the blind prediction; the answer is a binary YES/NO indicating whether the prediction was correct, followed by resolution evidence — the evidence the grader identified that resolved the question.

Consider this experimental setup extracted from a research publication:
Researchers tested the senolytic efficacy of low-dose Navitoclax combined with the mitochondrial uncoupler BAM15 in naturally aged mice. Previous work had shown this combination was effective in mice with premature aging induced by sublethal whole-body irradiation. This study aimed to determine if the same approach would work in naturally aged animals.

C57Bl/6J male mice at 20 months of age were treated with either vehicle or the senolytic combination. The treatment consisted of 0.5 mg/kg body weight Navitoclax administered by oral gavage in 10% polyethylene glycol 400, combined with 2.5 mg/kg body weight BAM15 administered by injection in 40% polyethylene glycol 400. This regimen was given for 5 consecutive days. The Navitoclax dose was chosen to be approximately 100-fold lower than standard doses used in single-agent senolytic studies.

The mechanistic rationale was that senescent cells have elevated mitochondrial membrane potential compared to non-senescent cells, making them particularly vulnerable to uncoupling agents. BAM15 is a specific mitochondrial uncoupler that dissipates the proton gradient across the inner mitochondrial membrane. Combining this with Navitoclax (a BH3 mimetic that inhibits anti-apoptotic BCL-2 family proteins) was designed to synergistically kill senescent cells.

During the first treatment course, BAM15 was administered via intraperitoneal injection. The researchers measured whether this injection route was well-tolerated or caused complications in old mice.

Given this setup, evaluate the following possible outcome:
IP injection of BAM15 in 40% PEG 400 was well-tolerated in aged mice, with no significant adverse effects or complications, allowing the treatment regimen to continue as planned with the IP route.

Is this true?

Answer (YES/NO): NO